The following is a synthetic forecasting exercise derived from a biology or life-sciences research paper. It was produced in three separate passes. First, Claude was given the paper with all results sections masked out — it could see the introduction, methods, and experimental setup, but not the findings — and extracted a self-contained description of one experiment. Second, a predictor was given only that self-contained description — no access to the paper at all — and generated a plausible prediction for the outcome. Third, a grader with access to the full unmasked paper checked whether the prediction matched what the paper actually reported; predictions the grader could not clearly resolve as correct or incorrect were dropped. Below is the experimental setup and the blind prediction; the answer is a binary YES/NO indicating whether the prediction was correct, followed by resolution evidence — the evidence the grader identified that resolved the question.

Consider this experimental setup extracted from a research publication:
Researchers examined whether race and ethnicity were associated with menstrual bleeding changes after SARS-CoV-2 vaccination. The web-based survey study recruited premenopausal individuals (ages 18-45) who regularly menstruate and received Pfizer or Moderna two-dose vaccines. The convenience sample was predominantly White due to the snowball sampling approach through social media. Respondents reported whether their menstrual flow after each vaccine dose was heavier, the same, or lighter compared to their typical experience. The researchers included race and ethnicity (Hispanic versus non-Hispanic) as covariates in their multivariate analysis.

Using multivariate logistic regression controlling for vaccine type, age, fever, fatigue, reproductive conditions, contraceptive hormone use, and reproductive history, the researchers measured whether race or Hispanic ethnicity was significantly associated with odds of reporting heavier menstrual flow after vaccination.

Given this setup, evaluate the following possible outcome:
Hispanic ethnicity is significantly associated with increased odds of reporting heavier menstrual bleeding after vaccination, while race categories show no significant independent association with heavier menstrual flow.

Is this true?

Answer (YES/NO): YES